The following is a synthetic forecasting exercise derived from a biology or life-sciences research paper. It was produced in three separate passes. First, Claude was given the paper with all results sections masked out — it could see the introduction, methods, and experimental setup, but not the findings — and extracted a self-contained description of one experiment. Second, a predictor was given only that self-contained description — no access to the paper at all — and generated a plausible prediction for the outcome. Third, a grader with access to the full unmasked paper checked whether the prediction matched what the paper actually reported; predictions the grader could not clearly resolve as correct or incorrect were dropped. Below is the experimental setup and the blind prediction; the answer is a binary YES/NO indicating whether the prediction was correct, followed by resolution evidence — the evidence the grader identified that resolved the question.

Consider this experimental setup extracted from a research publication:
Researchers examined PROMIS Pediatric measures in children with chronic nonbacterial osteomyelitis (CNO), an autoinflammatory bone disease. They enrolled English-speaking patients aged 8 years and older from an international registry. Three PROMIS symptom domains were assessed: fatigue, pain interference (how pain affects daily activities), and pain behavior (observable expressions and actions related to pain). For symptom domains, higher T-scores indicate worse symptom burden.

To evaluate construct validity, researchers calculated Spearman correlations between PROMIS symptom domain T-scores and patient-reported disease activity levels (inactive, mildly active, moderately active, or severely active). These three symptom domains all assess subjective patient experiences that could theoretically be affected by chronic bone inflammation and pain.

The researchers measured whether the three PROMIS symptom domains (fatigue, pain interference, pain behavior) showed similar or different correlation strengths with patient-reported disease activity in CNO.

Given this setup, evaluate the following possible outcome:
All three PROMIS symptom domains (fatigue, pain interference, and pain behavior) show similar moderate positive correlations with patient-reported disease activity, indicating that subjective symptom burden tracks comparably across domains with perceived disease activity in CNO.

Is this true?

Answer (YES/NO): NO